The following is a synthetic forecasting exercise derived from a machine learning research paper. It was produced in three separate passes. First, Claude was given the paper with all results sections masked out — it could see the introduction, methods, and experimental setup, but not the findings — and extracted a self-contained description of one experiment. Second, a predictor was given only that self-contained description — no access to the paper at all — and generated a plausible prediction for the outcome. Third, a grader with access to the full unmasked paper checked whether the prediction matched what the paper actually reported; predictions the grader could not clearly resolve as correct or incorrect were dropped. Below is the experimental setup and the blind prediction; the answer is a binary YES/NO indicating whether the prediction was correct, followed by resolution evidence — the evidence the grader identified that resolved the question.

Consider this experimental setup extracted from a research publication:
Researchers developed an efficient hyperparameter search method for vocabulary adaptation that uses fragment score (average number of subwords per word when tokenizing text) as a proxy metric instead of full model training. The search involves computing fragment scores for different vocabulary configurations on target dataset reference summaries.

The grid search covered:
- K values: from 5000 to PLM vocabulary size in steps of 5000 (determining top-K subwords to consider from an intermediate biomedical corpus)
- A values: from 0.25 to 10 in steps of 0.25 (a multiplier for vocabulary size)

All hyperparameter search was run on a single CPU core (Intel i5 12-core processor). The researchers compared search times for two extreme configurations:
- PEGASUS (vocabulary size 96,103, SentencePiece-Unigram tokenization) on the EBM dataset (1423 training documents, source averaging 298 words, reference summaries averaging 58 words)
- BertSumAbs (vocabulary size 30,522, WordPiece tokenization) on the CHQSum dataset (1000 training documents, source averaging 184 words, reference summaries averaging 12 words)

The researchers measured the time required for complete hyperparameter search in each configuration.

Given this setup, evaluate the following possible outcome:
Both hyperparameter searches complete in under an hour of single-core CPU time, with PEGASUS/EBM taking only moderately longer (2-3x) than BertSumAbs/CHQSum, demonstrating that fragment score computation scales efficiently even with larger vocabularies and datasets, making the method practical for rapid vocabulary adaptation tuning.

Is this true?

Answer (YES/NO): NO